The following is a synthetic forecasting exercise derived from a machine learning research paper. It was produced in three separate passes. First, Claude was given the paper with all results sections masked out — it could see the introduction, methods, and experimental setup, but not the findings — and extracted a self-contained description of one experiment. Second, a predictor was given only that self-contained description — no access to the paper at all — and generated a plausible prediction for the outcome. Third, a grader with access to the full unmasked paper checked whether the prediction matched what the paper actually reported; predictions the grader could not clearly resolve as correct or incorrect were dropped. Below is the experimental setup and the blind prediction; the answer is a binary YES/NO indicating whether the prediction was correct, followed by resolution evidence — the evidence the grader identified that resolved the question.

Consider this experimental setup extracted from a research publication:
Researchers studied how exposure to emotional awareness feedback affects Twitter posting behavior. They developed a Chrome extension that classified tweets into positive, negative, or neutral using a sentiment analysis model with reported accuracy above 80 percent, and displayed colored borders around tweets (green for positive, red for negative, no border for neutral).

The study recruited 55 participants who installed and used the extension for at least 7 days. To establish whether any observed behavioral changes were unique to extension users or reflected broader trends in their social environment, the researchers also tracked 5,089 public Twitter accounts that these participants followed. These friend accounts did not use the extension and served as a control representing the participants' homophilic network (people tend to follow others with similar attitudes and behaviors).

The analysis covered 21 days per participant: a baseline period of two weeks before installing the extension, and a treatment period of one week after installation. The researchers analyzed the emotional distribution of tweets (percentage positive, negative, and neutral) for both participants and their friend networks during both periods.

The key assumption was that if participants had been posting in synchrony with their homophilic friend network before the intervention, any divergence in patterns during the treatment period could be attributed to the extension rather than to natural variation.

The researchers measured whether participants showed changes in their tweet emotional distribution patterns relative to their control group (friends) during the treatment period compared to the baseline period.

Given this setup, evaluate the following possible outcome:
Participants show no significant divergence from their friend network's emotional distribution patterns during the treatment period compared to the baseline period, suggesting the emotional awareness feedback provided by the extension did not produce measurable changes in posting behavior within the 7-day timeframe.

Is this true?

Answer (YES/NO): NO